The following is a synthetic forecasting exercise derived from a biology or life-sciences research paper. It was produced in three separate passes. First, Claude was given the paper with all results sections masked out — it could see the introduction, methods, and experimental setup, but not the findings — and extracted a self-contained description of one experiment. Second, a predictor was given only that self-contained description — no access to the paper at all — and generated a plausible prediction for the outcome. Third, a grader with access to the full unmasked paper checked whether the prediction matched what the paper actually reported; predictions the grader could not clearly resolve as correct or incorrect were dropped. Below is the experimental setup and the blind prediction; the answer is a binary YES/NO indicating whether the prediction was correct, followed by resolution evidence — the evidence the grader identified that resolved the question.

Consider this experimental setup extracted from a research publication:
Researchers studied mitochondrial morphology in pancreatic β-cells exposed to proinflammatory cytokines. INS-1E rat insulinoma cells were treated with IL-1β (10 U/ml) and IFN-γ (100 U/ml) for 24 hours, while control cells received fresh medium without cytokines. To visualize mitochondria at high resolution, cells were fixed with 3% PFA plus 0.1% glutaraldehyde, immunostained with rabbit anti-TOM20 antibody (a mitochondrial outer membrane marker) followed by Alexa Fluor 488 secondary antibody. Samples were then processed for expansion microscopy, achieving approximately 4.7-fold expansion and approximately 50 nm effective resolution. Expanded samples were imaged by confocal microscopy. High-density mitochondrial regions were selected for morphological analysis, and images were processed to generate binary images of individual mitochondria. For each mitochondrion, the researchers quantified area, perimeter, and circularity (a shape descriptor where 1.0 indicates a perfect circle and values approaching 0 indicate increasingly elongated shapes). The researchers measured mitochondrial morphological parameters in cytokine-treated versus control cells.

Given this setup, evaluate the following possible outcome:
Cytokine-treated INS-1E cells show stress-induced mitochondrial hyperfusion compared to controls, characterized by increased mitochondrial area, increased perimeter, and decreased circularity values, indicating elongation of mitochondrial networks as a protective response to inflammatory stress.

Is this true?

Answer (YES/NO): NO